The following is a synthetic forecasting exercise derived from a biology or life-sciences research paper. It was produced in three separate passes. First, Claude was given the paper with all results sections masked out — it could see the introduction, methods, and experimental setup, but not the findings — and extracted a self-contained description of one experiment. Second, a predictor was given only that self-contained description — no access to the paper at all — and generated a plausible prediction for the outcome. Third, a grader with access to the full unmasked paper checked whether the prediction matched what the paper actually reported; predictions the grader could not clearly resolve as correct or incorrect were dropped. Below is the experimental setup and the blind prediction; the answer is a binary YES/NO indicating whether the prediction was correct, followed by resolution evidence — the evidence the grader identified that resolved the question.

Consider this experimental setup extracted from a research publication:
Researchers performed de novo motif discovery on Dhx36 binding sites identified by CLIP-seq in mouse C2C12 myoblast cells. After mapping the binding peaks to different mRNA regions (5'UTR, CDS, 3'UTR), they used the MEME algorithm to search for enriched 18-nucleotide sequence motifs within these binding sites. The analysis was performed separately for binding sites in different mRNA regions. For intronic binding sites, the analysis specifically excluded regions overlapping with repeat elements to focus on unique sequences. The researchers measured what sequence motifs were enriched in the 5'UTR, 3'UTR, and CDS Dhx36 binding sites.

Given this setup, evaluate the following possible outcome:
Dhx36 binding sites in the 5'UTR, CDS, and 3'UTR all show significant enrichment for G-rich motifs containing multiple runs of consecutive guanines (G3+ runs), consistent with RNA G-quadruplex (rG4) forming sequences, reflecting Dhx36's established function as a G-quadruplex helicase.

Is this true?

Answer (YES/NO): NO